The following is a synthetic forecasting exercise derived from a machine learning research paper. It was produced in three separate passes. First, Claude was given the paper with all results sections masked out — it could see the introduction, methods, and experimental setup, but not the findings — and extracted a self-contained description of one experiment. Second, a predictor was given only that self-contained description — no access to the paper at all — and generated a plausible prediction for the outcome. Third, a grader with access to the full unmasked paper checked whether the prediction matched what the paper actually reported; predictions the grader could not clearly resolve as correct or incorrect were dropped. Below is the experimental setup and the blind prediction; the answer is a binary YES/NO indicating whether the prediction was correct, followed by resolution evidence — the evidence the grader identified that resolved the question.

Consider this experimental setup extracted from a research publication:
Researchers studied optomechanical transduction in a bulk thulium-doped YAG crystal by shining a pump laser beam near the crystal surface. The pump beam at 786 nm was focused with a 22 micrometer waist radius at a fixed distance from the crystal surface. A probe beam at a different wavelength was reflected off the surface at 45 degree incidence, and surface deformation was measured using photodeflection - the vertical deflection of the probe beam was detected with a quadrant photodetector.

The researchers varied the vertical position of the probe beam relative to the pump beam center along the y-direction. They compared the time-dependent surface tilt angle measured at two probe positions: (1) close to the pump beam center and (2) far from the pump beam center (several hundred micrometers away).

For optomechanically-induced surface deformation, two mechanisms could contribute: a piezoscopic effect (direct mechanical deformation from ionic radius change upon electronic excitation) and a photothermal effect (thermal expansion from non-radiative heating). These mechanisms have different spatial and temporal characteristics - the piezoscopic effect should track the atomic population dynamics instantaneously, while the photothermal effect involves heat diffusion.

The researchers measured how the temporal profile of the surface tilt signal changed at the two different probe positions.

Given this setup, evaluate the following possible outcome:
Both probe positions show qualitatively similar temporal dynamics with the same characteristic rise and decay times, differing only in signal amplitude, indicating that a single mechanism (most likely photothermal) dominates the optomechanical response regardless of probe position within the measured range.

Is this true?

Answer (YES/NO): NO